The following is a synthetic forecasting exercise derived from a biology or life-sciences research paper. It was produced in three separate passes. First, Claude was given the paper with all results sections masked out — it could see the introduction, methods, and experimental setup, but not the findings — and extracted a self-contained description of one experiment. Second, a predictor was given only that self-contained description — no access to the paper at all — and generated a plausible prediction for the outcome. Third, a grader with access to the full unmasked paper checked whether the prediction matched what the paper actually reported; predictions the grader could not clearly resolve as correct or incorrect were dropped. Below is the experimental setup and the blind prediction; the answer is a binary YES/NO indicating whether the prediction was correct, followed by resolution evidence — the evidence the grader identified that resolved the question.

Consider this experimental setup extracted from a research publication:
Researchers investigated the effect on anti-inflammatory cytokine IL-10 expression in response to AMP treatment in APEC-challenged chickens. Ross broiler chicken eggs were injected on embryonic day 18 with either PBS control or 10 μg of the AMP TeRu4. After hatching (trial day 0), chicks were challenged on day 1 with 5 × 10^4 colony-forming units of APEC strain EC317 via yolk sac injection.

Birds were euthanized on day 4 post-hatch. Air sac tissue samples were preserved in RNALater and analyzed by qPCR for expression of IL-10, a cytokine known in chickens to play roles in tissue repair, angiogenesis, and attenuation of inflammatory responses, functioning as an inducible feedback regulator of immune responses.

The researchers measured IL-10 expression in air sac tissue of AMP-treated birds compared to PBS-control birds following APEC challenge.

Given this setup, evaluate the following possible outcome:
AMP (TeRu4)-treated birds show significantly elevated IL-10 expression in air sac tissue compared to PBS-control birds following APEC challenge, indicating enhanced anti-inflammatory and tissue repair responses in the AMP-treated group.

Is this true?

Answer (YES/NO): NO